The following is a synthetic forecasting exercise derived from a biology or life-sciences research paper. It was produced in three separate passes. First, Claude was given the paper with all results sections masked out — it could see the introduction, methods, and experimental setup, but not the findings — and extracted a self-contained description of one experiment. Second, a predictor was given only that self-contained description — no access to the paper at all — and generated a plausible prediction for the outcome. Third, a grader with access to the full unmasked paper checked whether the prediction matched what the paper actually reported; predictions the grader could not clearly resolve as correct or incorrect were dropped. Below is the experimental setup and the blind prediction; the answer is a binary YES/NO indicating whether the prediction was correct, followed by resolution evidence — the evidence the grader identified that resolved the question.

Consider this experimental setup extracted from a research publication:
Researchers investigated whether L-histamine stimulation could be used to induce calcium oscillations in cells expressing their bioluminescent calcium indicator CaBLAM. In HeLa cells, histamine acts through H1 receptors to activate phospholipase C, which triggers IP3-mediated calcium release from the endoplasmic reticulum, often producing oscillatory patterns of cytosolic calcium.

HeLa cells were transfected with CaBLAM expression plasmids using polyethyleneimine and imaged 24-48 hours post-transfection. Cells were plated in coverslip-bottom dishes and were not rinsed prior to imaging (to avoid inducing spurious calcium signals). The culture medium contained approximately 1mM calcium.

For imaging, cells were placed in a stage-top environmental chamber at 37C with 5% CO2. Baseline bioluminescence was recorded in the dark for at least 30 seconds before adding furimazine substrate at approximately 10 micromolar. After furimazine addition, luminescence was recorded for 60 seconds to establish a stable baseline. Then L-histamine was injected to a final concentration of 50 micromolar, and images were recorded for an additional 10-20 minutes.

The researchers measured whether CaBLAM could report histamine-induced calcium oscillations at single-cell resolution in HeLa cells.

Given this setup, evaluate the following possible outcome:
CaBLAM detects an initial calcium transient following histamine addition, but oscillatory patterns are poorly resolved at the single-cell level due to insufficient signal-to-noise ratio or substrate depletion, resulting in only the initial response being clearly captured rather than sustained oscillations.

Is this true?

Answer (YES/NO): NO